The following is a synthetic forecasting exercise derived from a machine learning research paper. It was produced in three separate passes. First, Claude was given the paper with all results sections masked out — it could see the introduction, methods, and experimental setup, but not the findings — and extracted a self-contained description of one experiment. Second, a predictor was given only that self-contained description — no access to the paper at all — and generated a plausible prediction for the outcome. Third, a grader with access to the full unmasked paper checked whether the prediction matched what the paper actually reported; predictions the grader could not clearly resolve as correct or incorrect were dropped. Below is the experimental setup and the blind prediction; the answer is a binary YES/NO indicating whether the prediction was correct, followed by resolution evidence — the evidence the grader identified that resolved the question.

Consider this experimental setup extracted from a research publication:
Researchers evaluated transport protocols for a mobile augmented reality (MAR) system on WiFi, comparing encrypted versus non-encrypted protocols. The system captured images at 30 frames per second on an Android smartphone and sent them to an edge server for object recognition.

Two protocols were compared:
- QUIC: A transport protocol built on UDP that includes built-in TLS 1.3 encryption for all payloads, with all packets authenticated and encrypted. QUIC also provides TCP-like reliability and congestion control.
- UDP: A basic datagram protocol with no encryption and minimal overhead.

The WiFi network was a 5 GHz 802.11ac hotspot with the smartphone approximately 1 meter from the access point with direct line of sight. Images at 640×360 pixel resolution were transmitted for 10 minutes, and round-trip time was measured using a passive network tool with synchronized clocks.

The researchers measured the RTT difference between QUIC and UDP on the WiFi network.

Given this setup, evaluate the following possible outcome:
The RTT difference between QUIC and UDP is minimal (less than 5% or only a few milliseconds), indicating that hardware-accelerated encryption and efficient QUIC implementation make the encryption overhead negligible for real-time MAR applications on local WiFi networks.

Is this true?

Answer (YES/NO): NO